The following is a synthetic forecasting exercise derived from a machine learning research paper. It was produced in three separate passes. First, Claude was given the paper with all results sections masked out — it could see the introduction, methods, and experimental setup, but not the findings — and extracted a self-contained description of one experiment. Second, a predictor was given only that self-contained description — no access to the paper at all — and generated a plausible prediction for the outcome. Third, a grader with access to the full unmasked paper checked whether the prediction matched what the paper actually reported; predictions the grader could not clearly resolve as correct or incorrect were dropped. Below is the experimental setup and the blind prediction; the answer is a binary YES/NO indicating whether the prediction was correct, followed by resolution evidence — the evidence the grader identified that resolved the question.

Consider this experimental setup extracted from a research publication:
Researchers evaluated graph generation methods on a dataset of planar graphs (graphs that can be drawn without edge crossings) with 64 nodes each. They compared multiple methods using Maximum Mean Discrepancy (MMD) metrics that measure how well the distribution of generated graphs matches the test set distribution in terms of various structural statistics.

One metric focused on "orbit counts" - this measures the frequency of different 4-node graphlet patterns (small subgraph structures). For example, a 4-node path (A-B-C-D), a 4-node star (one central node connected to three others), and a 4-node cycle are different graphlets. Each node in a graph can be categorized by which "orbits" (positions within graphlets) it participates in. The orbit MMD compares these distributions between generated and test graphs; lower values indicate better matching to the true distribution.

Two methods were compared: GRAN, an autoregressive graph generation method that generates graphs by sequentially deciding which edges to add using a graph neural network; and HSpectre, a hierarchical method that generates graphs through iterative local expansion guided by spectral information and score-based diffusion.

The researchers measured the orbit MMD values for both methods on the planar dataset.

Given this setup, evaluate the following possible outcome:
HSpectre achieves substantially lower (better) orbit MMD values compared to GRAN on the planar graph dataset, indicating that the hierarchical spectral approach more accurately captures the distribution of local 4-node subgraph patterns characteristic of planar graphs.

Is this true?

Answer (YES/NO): NO